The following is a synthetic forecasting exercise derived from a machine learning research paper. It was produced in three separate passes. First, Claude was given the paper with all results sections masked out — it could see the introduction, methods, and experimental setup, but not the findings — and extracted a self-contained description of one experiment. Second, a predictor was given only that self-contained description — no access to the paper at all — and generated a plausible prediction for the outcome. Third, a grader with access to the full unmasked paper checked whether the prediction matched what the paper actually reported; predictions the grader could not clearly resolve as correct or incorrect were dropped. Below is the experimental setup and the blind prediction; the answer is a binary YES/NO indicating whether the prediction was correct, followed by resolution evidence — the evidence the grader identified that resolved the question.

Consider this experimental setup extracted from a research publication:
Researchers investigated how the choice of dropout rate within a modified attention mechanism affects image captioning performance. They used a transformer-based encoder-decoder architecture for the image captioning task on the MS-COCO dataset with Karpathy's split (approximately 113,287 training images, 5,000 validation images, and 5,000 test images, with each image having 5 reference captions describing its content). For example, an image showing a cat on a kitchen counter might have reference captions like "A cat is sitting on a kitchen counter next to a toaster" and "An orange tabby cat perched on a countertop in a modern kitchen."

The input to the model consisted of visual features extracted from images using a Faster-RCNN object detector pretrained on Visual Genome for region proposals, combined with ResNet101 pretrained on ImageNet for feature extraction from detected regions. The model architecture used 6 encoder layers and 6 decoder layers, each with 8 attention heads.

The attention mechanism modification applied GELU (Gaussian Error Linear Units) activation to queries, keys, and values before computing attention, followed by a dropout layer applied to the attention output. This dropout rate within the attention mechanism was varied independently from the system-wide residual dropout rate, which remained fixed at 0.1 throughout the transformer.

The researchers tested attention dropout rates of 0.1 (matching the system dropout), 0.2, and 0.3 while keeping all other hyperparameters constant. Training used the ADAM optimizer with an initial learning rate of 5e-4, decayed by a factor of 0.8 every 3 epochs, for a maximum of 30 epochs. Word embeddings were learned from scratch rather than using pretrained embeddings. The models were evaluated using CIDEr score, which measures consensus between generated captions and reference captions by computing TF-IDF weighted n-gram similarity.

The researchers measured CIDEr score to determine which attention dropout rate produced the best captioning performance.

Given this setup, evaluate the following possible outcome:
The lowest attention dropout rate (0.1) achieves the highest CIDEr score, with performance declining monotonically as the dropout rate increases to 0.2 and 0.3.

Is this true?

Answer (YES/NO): YES